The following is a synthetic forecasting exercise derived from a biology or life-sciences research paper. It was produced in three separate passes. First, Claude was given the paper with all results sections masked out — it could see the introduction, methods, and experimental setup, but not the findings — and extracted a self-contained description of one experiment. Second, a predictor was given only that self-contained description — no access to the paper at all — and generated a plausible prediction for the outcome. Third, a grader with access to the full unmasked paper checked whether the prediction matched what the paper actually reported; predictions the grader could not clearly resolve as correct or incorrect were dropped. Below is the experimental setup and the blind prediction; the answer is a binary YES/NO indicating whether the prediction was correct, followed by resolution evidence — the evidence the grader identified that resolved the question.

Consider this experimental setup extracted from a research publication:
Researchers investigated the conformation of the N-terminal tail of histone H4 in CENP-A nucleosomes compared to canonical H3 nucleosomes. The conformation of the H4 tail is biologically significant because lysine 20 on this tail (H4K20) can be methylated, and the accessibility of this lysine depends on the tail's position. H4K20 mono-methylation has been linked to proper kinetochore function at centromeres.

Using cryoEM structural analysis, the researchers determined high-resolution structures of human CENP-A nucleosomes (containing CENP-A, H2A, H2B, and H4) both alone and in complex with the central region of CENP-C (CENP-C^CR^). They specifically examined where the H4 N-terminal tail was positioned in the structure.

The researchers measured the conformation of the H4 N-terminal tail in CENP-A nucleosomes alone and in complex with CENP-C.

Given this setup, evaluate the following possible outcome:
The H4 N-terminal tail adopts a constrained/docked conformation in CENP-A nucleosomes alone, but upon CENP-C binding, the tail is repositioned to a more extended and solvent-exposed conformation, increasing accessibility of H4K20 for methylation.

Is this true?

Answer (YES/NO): NO